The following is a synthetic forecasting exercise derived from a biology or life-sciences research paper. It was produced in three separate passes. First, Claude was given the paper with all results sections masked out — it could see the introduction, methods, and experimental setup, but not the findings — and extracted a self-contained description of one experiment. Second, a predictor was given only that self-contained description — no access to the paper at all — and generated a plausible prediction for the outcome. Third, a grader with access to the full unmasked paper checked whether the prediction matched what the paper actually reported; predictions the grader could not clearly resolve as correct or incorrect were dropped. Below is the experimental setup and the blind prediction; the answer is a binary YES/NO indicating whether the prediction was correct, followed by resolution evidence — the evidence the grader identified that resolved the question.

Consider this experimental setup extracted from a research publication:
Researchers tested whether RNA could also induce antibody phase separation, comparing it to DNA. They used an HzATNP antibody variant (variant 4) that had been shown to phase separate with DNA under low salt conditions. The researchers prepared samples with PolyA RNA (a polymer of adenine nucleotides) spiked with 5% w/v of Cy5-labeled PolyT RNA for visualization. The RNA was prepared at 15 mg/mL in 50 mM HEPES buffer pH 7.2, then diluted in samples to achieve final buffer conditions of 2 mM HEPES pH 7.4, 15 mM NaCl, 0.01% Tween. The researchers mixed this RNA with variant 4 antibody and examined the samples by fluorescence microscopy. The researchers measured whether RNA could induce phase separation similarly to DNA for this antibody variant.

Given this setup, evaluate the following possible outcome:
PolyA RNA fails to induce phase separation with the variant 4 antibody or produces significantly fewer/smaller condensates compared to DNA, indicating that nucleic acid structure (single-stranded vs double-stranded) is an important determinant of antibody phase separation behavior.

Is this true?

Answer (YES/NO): NO